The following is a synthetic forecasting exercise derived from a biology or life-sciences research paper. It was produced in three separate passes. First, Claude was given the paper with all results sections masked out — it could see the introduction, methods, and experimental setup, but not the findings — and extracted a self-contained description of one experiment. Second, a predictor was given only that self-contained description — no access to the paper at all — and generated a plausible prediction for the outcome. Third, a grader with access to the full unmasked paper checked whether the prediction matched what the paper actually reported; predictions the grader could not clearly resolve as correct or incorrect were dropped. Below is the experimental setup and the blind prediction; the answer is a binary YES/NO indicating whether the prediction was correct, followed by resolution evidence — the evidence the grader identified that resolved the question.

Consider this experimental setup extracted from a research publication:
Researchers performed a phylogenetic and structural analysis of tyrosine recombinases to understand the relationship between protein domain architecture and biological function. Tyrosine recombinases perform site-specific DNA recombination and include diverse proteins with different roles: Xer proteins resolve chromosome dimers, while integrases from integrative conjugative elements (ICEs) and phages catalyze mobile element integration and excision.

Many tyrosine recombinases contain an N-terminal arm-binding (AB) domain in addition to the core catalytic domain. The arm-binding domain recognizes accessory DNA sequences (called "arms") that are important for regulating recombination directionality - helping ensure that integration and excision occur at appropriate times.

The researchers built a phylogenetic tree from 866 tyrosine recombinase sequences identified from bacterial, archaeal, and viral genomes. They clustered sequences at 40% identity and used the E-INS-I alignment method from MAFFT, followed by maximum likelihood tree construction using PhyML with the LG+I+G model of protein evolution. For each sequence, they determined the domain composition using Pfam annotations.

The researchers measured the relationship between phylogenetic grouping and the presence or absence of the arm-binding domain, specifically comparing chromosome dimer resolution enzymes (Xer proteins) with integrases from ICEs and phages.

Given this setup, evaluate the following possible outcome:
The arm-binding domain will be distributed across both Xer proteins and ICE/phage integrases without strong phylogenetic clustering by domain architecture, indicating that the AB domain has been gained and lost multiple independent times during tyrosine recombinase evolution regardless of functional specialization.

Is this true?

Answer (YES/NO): NO